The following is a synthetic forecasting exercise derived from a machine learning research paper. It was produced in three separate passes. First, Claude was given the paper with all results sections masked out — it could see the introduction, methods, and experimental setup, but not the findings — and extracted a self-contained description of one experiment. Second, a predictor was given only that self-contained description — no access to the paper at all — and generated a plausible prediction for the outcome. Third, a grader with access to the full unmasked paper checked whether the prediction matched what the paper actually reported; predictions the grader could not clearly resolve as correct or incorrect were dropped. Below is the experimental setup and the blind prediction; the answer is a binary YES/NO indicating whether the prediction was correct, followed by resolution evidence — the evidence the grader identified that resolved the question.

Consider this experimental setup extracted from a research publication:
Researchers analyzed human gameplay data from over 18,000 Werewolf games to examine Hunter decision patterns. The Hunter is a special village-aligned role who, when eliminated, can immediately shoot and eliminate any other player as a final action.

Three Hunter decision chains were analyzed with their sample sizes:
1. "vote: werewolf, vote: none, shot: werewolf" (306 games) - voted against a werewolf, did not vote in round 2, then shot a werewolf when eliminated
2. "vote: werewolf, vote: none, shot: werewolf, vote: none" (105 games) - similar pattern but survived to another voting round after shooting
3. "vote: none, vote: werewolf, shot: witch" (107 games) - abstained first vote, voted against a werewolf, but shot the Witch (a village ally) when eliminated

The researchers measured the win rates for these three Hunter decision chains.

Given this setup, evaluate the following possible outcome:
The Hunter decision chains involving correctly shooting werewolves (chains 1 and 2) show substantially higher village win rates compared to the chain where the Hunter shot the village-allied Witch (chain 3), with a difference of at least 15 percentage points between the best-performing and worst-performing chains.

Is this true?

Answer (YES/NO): YES